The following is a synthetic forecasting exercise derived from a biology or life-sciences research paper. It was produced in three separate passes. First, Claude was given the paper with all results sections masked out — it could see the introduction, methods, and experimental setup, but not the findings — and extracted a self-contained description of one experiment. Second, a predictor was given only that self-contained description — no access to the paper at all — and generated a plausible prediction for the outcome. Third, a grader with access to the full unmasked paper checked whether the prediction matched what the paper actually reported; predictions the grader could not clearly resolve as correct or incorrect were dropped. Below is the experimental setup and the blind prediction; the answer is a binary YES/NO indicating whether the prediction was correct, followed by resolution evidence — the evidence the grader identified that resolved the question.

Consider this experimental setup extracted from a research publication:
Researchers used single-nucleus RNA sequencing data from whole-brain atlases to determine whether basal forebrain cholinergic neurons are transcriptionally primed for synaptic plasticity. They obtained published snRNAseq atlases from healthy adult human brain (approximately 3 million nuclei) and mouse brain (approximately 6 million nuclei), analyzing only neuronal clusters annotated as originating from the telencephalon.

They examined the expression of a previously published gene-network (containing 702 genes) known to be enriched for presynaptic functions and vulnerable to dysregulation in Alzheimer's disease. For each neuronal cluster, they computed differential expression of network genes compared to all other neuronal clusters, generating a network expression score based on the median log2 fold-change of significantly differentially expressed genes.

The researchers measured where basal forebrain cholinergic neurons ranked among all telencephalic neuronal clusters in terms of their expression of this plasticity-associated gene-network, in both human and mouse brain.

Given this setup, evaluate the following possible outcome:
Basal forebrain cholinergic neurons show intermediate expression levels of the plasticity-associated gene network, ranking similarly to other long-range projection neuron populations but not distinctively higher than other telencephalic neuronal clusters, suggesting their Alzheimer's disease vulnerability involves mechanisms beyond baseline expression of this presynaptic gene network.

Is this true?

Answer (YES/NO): NO